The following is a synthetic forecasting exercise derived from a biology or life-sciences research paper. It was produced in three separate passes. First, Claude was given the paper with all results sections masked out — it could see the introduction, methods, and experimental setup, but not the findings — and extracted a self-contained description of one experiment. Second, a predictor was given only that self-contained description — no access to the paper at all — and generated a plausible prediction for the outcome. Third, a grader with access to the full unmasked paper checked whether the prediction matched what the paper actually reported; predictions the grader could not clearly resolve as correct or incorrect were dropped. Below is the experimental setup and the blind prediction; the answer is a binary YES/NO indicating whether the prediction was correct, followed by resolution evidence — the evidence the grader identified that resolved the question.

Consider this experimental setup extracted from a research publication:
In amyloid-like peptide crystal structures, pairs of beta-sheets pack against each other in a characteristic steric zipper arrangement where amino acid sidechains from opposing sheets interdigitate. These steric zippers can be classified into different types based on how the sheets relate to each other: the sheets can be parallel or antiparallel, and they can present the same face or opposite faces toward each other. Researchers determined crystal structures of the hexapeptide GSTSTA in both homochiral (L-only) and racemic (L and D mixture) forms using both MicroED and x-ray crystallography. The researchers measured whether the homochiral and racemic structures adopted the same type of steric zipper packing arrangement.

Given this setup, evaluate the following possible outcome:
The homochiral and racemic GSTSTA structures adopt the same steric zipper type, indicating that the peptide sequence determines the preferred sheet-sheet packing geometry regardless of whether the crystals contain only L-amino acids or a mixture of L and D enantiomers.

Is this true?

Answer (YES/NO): NO